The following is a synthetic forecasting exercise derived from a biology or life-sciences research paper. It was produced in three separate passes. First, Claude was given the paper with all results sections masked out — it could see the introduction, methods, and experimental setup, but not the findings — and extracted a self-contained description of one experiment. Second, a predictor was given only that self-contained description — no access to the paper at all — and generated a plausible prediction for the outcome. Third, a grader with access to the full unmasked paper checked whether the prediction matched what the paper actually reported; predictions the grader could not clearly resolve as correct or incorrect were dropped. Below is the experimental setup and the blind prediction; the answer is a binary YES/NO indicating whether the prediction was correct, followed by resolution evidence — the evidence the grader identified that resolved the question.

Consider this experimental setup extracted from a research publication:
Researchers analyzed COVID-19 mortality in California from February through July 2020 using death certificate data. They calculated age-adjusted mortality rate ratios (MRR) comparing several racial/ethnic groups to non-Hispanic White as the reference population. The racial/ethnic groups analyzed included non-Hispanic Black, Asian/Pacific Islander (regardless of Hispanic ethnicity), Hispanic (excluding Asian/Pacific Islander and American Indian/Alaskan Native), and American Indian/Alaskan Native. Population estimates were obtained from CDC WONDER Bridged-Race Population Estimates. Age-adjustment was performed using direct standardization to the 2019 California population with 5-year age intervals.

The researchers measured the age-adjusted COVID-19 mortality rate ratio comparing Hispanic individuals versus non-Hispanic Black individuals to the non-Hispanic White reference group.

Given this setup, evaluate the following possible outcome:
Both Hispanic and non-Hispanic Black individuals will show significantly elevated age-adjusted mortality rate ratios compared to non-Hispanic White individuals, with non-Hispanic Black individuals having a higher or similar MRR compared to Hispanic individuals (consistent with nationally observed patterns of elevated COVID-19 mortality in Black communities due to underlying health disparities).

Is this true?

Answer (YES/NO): NO